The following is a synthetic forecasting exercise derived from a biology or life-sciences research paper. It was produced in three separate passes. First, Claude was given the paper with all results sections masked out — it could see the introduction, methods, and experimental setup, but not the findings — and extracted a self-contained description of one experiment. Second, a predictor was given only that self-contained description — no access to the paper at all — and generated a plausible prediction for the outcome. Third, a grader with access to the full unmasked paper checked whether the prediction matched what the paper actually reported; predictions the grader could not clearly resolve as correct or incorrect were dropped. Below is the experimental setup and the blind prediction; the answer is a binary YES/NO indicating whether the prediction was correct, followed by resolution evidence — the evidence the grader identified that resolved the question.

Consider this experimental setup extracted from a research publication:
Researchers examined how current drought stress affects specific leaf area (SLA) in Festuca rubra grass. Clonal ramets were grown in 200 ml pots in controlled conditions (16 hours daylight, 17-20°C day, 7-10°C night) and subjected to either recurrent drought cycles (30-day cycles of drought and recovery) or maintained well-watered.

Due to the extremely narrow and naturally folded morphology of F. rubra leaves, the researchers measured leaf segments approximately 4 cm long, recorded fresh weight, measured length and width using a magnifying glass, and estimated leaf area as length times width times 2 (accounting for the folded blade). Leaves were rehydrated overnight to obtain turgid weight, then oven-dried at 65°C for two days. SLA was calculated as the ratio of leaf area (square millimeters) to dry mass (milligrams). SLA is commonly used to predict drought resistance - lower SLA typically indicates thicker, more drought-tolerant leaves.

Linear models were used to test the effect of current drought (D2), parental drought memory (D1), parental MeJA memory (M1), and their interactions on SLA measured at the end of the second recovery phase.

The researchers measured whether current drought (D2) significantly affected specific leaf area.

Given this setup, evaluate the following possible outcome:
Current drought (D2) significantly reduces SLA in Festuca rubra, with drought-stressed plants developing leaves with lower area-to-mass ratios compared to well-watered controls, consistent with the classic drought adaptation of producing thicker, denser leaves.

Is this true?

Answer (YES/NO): NO